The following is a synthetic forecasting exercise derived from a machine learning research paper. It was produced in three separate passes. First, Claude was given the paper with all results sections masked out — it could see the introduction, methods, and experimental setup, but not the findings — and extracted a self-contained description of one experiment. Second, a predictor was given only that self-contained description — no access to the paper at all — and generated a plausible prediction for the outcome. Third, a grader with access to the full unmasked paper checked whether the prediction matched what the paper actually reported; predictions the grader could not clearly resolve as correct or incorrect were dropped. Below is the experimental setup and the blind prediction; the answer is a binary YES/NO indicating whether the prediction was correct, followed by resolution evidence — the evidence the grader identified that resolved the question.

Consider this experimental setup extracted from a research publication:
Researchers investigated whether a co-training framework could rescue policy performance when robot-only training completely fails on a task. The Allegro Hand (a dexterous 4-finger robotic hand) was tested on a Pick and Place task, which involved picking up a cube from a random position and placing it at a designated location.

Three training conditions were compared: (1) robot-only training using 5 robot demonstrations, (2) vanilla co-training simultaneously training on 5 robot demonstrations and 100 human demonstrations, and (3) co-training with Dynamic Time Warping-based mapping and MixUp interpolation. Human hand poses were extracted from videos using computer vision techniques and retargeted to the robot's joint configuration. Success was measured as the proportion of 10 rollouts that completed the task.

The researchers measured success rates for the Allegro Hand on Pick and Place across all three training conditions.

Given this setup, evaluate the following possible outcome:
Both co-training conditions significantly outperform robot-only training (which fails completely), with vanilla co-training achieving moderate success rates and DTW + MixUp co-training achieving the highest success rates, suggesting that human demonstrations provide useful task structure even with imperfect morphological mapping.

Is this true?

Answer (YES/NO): NO